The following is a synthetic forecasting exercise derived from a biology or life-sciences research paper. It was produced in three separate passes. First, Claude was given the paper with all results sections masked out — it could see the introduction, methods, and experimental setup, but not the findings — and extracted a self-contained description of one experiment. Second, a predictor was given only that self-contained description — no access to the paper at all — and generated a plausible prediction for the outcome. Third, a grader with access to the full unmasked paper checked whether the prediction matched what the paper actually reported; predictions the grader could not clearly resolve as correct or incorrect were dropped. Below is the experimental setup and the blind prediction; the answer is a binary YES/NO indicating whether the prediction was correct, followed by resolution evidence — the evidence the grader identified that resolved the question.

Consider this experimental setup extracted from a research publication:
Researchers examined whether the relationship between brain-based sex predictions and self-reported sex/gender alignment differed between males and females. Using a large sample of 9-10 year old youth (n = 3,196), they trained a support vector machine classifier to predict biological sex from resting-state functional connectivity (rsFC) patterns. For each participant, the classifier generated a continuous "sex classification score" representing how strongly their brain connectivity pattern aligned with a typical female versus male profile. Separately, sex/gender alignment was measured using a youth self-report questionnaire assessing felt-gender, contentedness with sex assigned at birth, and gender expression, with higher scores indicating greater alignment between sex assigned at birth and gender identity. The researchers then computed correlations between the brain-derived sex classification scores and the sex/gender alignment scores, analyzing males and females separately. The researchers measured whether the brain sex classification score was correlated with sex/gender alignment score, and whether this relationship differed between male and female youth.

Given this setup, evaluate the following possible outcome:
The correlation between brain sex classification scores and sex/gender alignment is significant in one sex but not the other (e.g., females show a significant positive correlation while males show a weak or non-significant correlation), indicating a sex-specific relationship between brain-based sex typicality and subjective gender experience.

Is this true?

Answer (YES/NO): NO